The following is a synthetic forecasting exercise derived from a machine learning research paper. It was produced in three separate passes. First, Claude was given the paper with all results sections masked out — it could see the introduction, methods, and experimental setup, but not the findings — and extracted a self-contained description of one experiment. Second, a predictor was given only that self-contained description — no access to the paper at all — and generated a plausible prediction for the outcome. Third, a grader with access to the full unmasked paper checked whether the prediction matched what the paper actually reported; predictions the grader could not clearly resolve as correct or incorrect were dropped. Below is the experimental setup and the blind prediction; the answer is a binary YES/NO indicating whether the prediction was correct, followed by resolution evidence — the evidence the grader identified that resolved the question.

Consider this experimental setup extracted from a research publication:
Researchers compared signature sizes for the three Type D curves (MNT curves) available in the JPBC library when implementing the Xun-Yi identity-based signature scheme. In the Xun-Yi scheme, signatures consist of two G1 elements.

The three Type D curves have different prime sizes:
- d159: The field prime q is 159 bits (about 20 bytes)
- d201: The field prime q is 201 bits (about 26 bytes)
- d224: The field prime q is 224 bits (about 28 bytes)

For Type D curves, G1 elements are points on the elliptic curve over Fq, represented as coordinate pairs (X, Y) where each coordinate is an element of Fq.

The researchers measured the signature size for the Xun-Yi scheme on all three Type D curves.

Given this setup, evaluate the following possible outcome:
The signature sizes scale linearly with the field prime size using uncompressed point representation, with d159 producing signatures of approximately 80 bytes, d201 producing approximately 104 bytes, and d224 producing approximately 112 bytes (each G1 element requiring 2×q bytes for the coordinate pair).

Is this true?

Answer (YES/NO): YES